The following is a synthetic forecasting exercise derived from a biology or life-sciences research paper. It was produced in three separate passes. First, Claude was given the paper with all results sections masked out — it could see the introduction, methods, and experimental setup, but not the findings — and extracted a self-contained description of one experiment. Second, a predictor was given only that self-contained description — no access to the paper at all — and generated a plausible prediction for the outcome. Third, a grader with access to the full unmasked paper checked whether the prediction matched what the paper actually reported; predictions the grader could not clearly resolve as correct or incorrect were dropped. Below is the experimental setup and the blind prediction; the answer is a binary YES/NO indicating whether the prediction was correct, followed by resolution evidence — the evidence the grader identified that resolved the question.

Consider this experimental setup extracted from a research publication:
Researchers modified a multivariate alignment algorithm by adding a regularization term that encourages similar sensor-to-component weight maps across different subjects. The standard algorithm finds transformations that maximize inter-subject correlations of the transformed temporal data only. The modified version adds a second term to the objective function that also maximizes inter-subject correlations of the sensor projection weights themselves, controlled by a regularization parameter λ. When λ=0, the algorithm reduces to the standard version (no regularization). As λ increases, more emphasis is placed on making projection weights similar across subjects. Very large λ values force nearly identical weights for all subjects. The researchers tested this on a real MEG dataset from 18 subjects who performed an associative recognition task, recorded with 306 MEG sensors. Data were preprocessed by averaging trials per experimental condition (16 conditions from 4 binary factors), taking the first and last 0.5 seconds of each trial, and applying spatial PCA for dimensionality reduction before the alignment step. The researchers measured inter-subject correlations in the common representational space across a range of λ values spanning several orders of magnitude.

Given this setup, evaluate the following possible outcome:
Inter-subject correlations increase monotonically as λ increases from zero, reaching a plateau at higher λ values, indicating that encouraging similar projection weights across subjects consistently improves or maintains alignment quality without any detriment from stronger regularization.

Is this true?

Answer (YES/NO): NO